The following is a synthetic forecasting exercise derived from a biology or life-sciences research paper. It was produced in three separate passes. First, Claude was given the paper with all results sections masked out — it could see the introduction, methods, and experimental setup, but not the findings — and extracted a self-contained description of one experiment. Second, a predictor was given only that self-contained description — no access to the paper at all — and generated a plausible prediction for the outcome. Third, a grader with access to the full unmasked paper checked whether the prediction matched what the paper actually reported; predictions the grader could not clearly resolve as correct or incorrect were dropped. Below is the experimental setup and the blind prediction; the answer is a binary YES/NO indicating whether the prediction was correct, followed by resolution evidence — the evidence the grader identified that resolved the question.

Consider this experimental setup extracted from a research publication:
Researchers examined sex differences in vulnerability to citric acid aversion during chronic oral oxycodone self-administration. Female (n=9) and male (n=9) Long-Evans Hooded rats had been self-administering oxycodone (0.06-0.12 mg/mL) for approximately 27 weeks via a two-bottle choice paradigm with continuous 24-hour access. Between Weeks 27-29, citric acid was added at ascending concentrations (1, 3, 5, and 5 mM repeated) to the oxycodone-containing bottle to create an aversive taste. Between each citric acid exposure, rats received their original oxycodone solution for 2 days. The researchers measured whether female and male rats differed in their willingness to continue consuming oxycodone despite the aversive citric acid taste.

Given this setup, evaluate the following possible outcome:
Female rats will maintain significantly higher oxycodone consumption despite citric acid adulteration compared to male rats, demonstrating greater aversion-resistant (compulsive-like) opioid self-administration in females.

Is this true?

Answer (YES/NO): NO